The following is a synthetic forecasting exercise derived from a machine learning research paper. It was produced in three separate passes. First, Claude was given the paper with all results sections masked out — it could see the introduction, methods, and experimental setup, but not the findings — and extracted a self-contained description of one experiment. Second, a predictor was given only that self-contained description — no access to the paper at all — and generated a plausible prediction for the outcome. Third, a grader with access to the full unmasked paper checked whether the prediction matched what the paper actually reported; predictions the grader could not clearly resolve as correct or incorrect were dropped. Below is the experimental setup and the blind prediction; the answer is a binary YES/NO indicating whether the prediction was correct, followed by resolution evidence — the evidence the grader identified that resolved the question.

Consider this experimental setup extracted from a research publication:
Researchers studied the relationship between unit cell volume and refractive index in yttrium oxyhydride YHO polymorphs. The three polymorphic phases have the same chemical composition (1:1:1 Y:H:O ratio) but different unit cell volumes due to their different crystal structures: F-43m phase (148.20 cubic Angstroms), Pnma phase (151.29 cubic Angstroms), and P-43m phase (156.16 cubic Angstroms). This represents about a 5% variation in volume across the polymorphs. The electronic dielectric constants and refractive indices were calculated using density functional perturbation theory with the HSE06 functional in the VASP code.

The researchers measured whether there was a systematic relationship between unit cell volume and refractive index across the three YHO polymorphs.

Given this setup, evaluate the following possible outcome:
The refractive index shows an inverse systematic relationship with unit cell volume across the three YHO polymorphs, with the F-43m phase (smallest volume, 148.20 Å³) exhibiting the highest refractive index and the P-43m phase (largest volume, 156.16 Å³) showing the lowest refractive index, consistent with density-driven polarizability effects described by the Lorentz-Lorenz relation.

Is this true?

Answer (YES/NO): NO